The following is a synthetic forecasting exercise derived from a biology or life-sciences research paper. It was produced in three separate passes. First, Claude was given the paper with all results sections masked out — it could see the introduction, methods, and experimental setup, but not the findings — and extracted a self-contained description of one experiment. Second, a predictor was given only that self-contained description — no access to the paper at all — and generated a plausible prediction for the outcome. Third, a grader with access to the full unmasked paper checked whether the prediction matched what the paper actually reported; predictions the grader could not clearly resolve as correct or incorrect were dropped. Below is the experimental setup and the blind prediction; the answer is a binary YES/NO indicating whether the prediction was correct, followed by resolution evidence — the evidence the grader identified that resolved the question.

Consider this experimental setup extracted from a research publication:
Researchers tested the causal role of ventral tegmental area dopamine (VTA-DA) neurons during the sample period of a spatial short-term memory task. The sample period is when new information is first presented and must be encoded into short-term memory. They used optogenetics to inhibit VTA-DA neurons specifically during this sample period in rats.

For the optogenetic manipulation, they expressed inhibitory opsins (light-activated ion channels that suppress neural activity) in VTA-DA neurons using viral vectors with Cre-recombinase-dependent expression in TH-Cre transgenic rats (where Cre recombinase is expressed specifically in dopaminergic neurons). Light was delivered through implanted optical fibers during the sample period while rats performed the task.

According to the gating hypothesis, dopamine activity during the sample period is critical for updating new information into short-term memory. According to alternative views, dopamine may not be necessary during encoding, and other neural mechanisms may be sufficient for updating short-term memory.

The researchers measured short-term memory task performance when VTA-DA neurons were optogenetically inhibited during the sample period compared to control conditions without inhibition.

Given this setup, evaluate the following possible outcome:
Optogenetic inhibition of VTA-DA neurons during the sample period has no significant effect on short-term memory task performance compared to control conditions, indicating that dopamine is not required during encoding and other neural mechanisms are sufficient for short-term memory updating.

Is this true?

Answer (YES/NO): NO